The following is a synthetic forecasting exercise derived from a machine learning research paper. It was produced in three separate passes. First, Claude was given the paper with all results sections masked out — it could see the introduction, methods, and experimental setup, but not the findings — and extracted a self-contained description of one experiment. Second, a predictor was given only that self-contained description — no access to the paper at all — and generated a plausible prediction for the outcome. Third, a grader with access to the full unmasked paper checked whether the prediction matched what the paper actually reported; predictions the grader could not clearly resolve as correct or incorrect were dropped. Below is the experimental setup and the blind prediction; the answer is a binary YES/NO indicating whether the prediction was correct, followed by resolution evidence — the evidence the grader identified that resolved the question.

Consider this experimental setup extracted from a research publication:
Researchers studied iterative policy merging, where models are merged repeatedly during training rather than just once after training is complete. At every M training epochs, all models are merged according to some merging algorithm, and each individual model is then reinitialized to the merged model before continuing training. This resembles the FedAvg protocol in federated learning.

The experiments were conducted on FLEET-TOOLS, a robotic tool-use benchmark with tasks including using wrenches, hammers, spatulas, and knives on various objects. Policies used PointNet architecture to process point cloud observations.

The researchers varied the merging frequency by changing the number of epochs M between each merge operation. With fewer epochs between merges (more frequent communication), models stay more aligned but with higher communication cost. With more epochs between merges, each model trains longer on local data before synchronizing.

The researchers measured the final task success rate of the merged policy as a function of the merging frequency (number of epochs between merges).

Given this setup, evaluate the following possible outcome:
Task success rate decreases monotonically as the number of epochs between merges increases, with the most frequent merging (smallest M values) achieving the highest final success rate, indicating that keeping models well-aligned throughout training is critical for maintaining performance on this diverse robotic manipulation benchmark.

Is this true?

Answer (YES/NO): YES